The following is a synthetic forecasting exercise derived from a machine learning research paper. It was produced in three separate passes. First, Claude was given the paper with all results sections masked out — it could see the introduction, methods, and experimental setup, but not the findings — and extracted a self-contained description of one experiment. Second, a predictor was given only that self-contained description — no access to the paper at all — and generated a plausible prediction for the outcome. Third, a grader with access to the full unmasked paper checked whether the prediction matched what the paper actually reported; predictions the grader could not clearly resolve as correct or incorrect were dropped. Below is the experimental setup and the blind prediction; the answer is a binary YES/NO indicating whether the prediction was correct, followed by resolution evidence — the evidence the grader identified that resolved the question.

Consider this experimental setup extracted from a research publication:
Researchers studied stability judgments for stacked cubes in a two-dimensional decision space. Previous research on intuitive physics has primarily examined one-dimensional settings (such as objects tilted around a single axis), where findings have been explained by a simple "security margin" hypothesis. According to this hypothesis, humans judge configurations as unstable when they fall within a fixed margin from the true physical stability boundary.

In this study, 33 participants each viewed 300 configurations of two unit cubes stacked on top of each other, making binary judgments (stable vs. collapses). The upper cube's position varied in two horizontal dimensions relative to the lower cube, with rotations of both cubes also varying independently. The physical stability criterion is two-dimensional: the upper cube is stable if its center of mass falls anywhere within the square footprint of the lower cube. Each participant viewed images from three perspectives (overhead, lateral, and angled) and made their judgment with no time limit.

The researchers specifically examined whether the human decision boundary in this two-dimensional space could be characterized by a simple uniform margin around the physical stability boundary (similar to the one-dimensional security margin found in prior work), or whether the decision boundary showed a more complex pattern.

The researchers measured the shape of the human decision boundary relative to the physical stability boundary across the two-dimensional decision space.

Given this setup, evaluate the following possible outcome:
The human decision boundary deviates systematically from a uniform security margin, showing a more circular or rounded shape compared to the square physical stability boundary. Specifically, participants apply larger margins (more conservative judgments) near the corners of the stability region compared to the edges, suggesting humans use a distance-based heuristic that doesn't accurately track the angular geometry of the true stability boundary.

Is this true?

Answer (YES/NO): NO